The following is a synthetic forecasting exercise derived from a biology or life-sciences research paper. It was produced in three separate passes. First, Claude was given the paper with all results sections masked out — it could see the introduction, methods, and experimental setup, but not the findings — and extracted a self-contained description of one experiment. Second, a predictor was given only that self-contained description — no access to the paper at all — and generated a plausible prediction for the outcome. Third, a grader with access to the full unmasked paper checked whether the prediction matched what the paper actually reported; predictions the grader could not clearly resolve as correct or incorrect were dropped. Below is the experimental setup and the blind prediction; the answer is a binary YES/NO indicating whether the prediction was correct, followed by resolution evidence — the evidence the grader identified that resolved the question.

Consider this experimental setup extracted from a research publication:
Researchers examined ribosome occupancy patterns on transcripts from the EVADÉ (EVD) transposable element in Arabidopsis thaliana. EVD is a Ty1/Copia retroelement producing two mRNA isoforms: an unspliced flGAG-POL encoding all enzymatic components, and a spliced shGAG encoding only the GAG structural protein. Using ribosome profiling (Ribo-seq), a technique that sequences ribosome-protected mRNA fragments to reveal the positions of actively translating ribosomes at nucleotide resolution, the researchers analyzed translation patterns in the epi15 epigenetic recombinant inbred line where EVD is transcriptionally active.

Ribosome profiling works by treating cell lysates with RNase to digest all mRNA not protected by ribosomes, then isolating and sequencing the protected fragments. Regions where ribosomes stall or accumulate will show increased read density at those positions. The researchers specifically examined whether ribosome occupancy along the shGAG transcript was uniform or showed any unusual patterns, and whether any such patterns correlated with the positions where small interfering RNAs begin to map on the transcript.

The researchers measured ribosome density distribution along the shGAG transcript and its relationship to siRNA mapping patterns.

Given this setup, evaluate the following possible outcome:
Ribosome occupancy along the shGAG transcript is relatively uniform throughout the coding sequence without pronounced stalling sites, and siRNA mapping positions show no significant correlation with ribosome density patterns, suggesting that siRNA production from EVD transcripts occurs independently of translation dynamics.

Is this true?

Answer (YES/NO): NO